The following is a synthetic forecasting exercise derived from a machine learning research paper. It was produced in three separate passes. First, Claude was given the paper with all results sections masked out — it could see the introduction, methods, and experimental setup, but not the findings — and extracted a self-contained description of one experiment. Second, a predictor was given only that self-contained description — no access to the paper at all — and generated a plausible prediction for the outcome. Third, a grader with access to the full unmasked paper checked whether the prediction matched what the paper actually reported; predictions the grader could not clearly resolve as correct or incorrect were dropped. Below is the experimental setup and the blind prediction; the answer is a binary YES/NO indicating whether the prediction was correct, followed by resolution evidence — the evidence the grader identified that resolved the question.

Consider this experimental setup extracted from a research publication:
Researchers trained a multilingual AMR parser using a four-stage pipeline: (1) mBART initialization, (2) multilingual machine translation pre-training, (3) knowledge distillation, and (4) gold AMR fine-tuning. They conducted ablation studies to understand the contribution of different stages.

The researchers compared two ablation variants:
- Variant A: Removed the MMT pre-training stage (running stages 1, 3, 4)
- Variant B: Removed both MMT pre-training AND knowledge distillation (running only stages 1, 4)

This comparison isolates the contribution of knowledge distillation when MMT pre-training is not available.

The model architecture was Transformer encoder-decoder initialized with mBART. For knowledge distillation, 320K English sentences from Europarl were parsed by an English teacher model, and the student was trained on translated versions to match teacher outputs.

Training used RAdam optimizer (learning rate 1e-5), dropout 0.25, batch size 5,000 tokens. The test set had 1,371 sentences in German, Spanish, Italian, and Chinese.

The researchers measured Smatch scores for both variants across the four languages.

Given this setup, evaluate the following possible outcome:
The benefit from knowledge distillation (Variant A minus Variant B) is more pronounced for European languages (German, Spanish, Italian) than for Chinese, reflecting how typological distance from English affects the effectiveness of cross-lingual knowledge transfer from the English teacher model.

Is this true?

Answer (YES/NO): YES